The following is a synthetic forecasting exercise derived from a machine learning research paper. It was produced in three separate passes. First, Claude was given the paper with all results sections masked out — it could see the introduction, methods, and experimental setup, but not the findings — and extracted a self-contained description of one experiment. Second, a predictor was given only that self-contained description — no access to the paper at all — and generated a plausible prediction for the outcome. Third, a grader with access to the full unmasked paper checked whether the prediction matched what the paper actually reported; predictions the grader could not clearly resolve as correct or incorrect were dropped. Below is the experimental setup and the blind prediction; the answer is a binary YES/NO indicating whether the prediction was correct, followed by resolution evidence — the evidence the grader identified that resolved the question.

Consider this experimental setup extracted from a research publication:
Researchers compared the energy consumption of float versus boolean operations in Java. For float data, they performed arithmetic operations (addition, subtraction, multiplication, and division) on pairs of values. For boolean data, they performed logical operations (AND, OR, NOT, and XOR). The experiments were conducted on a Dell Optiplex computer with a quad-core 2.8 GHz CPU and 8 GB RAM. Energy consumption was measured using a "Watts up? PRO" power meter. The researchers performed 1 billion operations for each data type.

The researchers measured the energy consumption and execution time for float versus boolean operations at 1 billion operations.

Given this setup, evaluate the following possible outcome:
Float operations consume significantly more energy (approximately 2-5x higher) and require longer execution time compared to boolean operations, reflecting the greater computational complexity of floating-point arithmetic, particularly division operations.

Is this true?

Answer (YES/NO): NO